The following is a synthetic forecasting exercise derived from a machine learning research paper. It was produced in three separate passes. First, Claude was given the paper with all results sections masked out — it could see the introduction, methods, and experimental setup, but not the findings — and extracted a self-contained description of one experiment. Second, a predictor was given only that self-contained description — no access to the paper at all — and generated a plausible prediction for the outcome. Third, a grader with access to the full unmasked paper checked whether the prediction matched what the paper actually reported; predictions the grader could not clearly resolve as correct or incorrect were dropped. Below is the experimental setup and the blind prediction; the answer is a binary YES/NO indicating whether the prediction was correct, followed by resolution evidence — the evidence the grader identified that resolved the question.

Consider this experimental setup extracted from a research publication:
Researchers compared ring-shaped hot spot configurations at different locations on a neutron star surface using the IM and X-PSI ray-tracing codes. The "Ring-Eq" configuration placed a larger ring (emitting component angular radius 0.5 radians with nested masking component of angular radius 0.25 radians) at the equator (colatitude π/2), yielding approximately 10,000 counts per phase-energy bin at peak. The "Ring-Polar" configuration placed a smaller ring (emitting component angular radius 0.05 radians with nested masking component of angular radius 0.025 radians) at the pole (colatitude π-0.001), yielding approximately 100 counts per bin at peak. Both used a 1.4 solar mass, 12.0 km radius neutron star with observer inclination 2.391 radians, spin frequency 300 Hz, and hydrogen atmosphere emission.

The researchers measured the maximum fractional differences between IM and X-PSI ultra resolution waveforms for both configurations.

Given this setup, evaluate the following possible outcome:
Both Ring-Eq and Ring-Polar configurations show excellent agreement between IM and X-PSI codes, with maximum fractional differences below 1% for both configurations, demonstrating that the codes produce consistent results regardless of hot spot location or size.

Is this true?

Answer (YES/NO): YES